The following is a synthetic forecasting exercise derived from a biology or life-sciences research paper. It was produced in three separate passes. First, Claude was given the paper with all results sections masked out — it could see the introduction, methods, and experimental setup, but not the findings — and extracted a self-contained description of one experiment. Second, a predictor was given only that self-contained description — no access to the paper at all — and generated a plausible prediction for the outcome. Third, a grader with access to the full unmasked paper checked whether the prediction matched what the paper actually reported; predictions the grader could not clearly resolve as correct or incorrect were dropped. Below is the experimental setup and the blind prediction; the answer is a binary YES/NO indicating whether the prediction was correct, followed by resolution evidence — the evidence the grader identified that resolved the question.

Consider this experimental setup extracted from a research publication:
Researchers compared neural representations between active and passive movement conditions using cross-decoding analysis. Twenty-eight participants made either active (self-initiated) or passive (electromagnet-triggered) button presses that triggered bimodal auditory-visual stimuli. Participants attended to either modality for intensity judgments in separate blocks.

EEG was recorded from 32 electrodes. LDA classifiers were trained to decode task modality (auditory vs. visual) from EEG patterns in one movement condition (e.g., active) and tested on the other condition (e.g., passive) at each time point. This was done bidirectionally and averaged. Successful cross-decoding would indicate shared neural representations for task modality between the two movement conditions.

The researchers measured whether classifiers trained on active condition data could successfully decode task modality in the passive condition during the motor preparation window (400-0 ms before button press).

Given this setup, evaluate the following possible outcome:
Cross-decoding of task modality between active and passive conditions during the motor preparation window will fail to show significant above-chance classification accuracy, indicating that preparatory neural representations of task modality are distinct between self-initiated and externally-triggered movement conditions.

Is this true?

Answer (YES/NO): NO